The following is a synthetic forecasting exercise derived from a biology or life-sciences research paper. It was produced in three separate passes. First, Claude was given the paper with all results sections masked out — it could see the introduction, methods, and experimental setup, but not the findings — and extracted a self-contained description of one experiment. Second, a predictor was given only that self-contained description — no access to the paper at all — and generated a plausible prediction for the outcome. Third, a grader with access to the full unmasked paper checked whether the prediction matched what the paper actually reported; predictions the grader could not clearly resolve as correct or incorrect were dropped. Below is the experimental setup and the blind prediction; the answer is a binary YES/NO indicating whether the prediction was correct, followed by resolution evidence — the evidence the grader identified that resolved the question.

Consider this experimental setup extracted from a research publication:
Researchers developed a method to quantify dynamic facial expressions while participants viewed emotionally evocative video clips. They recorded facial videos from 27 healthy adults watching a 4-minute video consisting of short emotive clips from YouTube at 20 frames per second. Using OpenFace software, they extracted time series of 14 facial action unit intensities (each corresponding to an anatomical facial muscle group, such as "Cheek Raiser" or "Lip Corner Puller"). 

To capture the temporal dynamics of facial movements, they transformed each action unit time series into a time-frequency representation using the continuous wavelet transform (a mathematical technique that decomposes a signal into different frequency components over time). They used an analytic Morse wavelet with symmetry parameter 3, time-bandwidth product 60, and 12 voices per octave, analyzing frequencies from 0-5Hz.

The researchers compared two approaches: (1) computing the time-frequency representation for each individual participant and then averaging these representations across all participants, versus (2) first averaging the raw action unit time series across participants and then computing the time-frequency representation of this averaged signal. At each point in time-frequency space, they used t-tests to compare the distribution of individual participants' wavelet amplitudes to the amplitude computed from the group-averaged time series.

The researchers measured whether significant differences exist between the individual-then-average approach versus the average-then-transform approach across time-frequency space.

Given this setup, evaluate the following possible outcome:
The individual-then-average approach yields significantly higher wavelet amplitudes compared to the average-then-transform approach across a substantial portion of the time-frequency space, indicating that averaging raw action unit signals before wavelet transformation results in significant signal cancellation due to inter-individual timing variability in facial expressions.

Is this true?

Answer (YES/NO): YES